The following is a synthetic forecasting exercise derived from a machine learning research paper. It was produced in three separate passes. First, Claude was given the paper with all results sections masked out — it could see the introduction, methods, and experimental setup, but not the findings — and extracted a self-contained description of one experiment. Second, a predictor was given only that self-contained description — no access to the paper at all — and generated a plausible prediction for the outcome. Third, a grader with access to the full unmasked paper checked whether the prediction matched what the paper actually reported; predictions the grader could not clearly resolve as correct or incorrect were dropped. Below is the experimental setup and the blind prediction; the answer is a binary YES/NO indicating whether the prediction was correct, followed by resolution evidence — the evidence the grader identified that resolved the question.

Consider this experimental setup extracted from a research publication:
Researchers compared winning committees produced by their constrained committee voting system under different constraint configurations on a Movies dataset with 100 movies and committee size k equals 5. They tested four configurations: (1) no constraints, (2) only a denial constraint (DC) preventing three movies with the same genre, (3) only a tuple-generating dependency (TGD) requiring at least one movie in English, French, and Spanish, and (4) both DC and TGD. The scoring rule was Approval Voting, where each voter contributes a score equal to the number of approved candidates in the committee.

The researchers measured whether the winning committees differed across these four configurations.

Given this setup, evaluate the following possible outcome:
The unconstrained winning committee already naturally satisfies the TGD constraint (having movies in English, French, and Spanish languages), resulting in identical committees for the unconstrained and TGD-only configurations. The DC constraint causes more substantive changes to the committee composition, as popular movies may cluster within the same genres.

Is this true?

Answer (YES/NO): NO